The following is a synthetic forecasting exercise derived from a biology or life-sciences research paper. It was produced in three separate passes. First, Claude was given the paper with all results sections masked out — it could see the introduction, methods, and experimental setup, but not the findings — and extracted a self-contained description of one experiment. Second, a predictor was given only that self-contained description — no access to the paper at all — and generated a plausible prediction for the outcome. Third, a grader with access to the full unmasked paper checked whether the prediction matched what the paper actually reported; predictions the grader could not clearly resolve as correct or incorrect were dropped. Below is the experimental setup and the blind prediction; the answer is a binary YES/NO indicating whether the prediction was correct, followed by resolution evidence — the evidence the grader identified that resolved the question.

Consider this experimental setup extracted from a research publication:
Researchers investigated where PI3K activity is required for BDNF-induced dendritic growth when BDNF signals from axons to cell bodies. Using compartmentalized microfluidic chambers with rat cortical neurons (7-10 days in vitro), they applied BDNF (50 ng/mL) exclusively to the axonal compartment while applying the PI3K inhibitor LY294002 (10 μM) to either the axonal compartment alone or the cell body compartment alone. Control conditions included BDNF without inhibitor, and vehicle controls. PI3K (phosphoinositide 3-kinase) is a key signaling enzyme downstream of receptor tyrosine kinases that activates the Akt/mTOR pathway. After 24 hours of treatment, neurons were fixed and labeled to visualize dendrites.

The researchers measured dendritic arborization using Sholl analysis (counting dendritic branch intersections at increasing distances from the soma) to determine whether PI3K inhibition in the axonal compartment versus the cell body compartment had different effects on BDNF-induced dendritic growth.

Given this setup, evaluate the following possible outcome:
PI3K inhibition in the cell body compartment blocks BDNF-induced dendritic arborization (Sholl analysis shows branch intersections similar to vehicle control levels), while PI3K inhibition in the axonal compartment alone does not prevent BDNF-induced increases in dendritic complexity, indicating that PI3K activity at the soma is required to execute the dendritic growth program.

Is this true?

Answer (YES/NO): YES